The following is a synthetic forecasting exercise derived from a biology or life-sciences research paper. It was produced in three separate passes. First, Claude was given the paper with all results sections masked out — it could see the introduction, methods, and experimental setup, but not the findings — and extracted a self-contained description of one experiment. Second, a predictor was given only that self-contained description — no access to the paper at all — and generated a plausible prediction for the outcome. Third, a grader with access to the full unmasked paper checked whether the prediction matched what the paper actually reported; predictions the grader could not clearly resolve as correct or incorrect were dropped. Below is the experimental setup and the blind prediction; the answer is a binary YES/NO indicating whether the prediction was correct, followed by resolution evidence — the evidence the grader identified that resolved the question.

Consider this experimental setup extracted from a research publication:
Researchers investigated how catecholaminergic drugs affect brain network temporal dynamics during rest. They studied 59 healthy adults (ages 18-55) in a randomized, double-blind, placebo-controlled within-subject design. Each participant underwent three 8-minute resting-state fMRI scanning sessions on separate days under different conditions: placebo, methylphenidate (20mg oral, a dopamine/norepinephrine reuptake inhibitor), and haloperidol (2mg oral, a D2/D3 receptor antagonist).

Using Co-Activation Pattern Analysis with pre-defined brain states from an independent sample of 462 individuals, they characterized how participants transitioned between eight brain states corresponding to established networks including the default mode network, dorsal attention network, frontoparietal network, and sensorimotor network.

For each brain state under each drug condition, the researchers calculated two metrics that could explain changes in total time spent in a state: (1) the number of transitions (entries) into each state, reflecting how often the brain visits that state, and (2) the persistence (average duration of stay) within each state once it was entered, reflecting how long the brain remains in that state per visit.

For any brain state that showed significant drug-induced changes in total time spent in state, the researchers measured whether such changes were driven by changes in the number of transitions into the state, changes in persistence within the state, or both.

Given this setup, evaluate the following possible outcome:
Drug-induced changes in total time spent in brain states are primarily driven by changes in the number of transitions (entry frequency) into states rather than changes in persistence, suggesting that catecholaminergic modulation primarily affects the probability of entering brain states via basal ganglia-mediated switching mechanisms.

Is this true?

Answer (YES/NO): YES